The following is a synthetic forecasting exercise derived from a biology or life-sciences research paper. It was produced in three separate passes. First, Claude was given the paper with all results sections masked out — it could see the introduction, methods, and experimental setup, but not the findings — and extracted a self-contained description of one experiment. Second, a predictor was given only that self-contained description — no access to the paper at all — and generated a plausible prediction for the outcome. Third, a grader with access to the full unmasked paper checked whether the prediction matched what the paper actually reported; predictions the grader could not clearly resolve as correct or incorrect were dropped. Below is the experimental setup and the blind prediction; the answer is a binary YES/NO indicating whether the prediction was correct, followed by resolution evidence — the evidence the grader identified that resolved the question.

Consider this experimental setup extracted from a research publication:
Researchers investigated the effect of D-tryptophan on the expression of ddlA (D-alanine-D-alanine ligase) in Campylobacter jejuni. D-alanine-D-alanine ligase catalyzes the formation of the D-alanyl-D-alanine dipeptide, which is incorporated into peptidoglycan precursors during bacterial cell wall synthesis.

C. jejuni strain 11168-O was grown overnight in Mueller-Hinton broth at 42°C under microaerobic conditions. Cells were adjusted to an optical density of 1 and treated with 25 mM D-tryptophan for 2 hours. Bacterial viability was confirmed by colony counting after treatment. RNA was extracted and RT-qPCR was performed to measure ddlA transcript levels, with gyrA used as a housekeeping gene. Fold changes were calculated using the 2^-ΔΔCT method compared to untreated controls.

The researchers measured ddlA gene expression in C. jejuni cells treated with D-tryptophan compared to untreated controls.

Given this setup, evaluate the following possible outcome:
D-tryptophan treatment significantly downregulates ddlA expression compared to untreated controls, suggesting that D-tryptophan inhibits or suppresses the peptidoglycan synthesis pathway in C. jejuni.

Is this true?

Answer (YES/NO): YES